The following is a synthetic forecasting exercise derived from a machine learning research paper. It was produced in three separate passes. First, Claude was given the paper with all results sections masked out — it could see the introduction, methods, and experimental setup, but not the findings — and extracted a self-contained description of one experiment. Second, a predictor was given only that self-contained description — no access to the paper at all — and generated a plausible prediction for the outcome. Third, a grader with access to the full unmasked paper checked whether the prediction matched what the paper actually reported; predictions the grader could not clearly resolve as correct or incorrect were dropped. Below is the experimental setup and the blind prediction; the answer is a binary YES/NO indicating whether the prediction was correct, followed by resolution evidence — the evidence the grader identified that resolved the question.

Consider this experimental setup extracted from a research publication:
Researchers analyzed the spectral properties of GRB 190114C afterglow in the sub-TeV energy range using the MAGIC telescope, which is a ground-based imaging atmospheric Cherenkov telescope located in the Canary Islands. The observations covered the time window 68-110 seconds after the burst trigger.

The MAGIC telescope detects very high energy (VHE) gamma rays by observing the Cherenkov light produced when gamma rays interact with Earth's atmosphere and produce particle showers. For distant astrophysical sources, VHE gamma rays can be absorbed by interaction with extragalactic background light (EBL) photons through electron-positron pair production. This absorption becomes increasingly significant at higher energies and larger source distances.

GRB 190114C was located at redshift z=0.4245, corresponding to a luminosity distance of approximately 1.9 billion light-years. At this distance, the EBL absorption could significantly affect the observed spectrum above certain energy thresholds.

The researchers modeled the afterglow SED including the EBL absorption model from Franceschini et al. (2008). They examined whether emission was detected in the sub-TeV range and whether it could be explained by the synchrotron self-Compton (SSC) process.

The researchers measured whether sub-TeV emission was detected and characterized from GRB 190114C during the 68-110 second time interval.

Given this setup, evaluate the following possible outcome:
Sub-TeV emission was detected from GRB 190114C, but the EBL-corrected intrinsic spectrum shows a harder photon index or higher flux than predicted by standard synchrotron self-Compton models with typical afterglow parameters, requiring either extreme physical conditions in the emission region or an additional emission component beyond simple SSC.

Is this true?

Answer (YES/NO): NO